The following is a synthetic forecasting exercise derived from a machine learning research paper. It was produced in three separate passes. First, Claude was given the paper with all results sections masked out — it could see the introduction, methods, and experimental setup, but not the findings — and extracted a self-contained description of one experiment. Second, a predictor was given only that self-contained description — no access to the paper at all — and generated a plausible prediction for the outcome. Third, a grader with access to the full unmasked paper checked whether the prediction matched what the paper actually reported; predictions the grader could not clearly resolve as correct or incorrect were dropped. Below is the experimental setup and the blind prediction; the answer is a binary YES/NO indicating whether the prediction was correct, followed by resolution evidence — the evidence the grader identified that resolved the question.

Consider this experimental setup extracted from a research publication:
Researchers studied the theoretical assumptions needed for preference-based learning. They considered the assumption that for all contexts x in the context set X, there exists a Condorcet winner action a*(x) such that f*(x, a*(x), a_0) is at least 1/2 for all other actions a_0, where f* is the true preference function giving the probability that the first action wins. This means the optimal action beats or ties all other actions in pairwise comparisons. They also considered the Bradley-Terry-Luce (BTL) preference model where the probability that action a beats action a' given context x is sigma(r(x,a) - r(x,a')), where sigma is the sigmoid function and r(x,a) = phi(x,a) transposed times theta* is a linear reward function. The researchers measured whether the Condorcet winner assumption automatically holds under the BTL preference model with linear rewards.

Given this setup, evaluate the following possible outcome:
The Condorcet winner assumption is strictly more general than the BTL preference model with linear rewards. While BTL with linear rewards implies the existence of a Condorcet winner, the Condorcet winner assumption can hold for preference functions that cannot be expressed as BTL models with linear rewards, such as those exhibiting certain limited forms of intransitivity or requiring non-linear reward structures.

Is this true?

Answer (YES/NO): YES